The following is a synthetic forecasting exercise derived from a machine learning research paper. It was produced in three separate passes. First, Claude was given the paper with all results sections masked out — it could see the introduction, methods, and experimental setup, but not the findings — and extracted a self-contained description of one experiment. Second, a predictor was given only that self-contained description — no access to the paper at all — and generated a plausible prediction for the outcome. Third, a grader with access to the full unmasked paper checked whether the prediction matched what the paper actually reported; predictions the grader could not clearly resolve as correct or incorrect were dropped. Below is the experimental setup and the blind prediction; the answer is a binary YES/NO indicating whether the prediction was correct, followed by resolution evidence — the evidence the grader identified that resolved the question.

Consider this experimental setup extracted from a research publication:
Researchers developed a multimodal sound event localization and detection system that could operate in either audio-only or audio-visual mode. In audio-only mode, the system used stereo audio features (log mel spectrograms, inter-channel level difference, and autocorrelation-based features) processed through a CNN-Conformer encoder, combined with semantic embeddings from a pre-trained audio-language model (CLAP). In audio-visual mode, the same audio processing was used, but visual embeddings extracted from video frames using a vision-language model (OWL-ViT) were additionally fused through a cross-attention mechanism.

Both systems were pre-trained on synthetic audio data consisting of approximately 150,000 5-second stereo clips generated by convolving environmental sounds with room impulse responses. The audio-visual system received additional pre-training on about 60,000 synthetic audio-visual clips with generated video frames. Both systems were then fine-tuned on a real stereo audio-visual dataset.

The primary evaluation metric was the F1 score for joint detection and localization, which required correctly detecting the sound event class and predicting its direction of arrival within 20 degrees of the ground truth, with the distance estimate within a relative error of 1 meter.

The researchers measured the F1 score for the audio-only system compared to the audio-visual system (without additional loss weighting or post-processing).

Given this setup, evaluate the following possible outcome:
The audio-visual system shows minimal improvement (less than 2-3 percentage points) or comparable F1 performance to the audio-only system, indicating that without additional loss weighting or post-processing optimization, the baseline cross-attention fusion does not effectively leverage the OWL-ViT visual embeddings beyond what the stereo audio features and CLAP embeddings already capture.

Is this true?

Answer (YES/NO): NO